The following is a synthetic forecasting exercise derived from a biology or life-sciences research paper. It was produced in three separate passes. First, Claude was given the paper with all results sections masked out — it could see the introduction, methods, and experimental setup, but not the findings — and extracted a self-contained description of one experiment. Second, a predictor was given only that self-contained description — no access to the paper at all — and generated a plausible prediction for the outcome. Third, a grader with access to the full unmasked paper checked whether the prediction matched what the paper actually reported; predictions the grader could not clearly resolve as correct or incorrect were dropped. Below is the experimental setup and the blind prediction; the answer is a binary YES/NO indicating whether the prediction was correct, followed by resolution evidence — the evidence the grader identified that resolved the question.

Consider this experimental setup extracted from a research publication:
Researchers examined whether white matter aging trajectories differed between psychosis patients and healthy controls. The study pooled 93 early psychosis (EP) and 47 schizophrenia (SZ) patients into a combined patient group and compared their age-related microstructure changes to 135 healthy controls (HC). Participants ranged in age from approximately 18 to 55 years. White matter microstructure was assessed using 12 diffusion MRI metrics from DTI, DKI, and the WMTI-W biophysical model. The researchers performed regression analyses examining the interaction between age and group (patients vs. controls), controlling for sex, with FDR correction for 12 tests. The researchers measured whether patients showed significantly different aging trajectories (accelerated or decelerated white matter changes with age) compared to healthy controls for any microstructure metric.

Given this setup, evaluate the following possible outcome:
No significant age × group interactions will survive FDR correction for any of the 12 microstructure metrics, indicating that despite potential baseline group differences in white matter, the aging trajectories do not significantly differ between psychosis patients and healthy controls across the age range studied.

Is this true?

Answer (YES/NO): YES